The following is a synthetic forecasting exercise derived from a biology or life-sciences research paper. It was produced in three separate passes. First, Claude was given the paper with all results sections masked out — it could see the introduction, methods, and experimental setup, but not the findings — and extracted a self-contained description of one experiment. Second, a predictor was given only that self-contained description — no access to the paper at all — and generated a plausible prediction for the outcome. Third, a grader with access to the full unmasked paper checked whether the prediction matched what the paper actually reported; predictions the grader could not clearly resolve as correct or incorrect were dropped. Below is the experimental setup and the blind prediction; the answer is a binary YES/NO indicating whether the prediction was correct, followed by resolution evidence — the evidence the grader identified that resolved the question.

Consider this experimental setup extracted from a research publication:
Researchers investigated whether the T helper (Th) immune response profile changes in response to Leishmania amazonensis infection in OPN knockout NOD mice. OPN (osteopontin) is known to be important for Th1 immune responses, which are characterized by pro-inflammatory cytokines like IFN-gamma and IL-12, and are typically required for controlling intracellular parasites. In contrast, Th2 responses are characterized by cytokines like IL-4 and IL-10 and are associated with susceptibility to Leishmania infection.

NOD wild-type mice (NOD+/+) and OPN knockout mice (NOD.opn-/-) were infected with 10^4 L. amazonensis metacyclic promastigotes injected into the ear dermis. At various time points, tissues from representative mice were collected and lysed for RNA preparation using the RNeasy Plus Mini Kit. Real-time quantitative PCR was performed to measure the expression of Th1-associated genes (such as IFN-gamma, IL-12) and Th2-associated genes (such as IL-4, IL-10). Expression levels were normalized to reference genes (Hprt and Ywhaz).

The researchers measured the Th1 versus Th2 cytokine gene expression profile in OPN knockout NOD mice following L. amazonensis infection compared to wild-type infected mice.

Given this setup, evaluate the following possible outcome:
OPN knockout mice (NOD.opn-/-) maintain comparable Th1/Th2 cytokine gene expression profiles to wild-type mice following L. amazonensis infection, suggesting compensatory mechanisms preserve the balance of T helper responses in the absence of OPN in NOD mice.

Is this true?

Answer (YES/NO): NO